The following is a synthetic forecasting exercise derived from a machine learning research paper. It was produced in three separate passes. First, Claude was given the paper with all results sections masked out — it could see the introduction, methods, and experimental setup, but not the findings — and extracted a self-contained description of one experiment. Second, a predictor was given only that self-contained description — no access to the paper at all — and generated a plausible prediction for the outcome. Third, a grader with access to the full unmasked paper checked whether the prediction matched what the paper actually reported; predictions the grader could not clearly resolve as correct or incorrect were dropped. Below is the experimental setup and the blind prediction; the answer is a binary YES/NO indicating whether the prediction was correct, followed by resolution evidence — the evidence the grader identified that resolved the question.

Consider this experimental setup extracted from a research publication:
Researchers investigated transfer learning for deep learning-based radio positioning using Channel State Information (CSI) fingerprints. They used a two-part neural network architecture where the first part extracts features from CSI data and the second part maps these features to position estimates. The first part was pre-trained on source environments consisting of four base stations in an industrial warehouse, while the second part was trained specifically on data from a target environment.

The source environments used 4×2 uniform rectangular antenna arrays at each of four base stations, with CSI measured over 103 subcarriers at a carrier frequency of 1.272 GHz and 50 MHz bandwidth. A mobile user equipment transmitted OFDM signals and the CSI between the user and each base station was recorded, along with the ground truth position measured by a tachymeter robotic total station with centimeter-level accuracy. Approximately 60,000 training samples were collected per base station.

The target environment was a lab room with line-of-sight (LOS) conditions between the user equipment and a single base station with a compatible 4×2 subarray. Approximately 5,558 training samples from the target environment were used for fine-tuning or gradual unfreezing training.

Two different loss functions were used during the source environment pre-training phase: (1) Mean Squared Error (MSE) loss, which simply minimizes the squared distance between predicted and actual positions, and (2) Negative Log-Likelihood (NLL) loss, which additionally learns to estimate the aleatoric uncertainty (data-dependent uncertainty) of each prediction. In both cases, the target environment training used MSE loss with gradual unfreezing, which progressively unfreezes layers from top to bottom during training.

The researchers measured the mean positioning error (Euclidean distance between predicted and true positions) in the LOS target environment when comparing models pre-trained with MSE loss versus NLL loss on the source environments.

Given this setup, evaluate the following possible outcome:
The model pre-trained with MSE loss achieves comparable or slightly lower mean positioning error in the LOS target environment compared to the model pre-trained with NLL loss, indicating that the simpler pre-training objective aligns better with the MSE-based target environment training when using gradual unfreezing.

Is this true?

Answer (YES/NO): NO